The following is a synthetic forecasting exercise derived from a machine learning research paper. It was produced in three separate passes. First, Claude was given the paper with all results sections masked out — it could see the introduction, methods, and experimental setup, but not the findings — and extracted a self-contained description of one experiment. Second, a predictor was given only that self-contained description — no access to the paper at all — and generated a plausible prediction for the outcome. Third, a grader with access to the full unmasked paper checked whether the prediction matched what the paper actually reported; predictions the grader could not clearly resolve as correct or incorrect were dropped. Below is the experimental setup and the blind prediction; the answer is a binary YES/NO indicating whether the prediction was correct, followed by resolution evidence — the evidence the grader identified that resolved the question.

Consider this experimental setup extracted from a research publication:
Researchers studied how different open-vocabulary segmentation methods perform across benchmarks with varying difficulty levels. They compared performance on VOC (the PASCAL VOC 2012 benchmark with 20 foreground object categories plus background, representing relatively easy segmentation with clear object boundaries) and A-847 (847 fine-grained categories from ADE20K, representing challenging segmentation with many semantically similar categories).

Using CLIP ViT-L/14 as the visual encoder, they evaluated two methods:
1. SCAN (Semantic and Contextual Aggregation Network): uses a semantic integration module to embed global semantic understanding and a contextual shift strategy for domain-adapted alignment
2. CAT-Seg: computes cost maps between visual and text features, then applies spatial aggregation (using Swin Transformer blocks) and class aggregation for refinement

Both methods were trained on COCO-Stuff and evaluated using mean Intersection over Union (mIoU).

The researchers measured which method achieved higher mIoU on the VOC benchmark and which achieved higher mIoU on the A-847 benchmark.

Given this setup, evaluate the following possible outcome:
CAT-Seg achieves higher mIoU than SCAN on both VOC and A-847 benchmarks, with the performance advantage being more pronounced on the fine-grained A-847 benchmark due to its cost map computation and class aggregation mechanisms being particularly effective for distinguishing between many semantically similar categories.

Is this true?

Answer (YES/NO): NO